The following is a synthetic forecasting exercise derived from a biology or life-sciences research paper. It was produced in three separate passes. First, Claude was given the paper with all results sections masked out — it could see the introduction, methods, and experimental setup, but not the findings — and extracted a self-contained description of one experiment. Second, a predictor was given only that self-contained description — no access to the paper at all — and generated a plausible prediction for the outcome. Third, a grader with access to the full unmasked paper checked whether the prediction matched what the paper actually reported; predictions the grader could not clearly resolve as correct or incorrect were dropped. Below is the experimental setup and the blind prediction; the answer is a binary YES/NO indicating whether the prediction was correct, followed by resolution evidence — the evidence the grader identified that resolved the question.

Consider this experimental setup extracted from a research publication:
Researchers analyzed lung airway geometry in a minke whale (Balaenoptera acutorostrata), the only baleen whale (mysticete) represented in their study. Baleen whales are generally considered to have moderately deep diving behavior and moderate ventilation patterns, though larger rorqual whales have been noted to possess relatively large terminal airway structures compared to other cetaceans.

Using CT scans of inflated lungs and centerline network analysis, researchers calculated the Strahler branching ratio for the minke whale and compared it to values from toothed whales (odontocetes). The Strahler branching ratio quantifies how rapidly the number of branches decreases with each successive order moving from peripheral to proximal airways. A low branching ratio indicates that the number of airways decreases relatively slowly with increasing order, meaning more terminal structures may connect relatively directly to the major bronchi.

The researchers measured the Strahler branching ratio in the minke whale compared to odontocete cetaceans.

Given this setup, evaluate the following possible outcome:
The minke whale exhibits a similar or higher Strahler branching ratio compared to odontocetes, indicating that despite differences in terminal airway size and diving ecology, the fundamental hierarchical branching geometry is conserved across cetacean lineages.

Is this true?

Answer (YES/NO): NO